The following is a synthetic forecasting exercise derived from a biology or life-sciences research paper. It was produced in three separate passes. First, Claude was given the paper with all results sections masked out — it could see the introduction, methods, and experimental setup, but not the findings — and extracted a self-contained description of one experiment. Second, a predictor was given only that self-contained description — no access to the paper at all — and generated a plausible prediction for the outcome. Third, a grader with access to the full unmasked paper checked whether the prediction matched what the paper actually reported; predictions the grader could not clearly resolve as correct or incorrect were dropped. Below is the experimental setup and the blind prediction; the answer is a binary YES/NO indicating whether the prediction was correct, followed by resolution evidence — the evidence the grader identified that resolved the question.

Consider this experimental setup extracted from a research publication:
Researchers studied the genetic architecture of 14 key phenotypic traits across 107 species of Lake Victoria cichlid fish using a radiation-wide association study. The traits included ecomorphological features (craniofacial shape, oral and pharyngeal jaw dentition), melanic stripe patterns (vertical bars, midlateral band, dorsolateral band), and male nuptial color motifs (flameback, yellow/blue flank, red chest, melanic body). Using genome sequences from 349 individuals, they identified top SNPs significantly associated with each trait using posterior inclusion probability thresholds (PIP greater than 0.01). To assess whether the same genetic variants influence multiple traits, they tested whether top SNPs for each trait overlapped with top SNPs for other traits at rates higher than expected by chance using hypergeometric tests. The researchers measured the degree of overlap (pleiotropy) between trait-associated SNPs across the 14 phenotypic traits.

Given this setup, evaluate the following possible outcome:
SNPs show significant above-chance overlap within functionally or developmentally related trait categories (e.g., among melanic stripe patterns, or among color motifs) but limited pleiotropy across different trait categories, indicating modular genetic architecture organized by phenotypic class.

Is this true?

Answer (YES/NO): YES